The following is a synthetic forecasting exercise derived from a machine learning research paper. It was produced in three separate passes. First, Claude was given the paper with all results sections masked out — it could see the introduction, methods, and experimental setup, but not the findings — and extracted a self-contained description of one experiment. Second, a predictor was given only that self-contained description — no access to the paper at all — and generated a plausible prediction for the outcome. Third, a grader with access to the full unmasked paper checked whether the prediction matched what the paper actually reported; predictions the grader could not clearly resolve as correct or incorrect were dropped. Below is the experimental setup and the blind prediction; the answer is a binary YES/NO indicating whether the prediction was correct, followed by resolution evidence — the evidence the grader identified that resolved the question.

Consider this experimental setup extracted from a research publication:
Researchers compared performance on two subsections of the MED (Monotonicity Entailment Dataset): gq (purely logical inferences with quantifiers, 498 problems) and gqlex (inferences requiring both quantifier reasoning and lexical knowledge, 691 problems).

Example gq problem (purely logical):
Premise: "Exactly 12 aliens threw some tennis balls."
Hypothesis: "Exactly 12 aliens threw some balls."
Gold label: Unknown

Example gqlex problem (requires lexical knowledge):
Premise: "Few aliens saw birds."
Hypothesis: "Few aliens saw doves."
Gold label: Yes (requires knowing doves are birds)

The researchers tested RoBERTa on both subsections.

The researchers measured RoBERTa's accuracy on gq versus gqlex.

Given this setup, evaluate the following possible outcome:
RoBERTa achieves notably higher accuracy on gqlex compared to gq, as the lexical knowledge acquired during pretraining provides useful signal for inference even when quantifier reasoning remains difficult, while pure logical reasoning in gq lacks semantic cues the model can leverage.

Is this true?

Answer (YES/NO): NO